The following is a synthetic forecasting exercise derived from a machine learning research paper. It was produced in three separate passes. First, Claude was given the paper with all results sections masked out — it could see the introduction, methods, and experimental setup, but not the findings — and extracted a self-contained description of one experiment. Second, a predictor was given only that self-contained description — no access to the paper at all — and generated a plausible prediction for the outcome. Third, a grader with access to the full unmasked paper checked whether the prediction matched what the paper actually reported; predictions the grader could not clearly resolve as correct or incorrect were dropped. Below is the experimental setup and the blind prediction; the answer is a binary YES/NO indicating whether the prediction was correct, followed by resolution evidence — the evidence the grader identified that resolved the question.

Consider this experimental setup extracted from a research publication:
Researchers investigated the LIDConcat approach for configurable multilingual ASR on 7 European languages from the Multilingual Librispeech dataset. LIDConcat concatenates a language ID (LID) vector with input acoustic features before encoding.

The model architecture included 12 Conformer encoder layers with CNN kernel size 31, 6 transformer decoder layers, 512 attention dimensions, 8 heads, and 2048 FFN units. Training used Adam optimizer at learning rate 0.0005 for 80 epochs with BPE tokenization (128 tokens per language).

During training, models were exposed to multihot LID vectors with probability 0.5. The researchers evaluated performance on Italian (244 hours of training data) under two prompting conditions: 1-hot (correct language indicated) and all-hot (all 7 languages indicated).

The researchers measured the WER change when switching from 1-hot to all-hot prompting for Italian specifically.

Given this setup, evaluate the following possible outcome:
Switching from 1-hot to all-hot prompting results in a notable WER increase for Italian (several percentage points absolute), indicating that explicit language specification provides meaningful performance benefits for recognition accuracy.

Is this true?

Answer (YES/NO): NO